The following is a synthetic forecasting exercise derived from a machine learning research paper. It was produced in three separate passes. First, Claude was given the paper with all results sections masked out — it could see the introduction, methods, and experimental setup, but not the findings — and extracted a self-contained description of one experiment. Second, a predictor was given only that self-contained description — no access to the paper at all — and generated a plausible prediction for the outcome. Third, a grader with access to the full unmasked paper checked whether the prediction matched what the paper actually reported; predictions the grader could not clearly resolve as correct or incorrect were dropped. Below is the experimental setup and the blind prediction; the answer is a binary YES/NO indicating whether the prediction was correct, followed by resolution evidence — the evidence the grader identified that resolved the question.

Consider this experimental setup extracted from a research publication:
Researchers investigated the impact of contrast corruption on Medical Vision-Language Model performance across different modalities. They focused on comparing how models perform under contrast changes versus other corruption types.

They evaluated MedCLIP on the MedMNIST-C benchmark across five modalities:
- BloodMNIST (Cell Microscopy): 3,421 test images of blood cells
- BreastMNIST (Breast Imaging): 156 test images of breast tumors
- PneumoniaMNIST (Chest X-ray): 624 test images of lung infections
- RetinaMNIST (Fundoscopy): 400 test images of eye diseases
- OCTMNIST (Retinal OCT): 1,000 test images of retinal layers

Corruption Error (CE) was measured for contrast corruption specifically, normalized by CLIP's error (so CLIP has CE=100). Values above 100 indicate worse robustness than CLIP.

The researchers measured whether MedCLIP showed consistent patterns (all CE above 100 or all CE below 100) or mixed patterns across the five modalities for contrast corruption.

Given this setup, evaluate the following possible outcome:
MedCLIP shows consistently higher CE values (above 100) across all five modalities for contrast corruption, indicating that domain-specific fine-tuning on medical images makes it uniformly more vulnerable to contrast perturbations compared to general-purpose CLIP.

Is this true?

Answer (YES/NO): NO